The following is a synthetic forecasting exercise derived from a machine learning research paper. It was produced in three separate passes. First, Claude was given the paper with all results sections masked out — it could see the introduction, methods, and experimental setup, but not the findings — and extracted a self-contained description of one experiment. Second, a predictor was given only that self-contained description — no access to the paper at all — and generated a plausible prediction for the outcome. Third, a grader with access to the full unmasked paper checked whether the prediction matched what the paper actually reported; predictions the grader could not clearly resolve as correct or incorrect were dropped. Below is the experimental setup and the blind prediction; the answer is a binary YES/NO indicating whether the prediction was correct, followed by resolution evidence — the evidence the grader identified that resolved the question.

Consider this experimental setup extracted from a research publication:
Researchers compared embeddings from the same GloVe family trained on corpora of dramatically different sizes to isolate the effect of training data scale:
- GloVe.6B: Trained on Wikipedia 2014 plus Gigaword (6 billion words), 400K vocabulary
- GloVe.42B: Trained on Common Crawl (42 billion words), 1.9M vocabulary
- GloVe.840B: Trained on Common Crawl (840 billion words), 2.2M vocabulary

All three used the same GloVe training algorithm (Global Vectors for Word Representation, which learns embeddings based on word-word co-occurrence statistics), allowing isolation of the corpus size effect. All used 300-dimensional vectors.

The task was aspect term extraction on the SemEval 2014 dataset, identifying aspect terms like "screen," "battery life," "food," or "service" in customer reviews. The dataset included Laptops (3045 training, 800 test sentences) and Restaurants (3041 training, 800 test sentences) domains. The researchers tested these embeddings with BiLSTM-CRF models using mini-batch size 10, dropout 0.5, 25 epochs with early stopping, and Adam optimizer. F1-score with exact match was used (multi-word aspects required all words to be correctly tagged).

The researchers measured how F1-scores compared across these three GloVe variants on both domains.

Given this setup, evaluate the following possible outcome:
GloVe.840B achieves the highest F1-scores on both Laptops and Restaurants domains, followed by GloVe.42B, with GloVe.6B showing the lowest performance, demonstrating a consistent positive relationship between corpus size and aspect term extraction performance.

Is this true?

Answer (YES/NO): NO